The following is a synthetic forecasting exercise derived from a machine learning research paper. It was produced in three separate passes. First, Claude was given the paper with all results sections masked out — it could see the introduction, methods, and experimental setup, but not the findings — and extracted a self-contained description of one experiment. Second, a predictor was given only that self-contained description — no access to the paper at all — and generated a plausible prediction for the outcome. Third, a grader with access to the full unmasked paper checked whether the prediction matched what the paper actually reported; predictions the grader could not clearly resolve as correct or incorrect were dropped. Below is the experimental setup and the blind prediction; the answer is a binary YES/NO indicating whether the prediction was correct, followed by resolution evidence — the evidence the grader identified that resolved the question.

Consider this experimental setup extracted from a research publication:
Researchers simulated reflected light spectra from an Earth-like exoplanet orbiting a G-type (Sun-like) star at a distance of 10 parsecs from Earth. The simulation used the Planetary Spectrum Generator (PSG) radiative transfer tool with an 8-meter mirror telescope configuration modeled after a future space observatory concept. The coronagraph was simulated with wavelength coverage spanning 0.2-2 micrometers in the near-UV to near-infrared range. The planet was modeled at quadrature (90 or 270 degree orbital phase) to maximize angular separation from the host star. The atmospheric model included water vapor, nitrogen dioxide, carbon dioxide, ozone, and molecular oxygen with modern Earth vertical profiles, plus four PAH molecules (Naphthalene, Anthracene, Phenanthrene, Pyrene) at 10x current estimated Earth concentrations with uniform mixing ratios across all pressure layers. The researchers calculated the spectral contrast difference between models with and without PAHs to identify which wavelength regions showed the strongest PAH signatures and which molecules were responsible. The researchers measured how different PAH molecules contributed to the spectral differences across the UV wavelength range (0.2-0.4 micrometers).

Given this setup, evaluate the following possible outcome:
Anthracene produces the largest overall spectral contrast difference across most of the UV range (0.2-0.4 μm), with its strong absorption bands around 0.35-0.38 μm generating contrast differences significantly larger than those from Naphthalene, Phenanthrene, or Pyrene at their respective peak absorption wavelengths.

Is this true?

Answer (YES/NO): NO